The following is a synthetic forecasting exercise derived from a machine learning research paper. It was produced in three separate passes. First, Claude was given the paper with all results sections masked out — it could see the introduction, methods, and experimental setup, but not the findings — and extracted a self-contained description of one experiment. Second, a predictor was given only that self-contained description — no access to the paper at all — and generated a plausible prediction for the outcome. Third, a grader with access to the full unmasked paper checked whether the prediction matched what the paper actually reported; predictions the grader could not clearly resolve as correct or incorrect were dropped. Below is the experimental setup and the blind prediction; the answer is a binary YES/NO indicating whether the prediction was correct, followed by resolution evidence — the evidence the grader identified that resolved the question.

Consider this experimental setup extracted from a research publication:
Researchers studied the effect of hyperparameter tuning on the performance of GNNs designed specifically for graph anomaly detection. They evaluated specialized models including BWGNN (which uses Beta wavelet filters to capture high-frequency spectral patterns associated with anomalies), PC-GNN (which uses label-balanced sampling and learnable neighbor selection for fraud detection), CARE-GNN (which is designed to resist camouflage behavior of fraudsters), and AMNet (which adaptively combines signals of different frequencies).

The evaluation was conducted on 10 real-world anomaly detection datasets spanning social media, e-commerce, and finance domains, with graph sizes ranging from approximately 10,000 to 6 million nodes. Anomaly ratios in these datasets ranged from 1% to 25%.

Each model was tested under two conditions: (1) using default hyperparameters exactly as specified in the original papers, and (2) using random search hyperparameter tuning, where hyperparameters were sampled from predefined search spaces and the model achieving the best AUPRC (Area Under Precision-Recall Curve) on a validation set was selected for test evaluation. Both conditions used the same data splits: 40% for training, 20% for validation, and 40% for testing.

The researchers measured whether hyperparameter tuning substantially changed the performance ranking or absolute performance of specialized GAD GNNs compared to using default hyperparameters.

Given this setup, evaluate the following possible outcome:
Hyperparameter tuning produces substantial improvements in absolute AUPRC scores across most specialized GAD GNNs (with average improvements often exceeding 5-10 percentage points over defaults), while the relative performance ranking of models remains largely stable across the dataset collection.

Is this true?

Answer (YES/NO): NO